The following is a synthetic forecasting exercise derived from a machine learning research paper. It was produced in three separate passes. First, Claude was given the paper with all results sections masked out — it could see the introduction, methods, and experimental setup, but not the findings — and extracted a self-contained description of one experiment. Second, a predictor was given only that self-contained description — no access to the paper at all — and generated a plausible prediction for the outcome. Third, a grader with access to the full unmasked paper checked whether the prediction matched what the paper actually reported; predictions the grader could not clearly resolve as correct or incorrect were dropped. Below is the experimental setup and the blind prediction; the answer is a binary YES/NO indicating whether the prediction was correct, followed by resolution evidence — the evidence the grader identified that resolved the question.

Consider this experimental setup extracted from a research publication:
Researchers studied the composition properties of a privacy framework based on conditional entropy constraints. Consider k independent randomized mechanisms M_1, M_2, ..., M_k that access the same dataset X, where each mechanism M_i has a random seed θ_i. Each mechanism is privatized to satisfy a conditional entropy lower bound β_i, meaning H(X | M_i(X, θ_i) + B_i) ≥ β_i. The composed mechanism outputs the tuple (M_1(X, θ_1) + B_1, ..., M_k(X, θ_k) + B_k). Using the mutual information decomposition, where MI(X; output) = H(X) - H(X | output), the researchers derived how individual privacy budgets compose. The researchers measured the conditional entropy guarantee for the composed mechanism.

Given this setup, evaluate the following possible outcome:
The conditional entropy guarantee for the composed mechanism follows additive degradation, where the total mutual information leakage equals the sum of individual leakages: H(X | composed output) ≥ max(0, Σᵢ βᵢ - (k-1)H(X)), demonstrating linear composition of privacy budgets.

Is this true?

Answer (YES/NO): YES